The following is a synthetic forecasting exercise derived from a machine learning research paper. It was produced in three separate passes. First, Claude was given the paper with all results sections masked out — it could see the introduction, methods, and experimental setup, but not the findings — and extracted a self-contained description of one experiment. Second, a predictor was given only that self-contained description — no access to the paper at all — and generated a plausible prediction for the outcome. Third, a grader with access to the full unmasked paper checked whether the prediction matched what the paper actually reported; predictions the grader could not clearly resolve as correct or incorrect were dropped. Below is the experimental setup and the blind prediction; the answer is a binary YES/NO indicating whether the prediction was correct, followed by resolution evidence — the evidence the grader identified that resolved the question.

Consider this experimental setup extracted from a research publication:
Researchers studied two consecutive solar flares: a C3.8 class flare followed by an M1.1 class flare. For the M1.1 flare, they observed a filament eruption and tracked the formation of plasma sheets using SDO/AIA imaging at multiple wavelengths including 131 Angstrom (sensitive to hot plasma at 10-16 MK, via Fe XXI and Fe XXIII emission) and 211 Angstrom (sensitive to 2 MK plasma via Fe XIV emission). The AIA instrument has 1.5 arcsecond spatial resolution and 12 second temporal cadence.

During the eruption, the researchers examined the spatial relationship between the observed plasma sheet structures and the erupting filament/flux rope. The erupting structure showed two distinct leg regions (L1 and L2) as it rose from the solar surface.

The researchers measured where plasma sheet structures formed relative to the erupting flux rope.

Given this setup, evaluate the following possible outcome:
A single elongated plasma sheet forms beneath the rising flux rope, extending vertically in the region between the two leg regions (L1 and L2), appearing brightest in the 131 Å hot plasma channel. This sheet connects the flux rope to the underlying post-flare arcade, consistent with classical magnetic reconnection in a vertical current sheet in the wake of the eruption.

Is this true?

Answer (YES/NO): NO